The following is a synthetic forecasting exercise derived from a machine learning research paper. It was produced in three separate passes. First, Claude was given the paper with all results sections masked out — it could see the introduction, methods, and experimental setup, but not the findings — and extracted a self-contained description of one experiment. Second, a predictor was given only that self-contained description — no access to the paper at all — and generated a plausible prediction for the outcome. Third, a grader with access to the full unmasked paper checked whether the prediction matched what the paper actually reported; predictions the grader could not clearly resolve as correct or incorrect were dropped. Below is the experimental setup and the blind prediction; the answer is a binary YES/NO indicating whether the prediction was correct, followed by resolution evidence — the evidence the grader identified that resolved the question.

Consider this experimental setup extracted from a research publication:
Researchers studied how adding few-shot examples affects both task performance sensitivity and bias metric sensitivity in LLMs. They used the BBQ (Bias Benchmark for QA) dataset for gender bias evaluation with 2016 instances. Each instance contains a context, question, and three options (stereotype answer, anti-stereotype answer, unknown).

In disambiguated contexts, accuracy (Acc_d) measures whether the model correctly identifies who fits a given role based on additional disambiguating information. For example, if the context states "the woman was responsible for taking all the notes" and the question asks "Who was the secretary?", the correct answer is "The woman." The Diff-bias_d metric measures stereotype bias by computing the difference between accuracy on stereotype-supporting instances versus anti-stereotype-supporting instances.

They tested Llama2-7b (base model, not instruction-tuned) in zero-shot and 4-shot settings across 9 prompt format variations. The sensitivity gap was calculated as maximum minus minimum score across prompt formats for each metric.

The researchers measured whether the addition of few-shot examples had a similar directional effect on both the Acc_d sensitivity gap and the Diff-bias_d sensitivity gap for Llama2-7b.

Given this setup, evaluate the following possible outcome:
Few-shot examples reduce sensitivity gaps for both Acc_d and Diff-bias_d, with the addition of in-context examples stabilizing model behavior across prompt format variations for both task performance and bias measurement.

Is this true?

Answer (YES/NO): NO